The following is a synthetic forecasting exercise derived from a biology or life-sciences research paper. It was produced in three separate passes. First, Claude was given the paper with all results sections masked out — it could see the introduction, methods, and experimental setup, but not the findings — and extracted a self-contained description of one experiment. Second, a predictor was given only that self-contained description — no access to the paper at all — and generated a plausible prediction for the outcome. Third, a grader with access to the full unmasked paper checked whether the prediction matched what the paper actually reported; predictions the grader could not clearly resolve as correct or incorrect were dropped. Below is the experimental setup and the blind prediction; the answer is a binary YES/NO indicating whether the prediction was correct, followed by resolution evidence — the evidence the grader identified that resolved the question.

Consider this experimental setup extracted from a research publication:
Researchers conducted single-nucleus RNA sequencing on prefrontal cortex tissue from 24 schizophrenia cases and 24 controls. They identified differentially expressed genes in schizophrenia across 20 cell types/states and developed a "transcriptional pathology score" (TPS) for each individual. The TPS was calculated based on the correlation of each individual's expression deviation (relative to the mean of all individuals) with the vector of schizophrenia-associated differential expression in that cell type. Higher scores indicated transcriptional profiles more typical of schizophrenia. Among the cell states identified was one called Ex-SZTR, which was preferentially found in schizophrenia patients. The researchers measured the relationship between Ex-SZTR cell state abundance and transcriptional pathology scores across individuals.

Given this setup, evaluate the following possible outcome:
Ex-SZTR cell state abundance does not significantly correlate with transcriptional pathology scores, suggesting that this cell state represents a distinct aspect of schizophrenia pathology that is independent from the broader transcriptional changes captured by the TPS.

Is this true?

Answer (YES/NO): NO